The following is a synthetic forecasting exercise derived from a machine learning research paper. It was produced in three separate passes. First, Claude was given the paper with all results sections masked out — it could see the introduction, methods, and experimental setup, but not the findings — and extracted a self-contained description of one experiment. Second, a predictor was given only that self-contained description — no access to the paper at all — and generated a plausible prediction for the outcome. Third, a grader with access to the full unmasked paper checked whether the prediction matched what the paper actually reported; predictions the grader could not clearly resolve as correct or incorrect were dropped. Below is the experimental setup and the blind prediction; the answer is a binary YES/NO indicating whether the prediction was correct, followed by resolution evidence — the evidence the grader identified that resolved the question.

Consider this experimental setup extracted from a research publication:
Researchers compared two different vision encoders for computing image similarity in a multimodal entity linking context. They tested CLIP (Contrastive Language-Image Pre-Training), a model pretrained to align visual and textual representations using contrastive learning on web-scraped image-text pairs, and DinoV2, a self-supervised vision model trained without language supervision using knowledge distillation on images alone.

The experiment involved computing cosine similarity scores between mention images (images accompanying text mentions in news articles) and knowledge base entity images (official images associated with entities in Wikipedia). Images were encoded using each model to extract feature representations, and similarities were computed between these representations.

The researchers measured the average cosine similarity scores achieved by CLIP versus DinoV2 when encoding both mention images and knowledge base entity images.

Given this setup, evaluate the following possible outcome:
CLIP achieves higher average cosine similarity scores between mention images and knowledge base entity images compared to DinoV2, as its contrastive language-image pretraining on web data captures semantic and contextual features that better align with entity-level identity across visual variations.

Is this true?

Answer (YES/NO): YES